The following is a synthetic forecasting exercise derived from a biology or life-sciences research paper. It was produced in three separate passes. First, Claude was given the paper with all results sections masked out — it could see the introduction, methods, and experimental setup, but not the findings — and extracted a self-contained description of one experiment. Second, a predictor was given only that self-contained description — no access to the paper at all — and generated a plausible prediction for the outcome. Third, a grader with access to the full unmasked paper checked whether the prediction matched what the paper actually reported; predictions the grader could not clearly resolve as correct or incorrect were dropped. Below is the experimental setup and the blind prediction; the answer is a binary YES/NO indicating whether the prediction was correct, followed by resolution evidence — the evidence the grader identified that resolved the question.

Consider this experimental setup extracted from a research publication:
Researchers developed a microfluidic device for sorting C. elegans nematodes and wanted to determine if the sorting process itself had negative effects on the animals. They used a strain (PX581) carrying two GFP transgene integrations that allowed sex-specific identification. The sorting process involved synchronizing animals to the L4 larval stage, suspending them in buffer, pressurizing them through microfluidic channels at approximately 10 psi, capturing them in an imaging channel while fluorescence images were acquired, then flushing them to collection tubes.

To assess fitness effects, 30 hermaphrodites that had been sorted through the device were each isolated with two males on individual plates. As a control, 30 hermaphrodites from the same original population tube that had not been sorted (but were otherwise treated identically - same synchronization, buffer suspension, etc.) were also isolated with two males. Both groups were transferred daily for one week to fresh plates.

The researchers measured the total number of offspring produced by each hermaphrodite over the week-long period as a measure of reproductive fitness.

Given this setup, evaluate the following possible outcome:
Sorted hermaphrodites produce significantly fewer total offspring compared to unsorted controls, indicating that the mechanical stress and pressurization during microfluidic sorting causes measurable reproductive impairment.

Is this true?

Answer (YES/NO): NO